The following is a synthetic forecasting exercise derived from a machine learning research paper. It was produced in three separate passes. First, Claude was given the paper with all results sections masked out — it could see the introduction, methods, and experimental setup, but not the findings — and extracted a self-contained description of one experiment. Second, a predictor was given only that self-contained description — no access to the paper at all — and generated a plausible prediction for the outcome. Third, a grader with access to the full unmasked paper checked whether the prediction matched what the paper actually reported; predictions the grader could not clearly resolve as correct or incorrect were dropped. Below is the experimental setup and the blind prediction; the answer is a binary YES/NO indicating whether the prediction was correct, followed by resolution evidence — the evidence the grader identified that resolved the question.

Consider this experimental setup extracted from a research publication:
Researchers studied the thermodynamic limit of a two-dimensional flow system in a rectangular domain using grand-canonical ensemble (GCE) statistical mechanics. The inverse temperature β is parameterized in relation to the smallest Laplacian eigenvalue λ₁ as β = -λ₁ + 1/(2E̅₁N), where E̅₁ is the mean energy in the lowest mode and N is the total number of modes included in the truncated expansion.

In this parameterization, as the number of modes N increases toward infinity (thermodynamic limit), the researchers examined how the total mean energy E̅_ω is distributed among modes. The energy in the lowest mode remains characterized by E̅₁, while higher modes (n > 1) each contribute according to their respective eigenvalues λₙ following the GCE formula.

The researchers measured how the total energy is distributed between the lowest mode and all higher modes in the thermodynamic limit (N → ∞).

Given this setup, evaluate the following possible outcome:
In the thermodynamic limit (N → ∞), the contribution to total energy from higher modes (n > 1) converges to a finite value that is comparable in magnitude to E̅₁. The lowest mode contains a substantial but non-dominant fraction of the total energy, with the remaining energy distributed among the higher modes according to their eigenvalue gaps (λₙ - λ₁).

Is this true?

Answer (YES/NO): NO